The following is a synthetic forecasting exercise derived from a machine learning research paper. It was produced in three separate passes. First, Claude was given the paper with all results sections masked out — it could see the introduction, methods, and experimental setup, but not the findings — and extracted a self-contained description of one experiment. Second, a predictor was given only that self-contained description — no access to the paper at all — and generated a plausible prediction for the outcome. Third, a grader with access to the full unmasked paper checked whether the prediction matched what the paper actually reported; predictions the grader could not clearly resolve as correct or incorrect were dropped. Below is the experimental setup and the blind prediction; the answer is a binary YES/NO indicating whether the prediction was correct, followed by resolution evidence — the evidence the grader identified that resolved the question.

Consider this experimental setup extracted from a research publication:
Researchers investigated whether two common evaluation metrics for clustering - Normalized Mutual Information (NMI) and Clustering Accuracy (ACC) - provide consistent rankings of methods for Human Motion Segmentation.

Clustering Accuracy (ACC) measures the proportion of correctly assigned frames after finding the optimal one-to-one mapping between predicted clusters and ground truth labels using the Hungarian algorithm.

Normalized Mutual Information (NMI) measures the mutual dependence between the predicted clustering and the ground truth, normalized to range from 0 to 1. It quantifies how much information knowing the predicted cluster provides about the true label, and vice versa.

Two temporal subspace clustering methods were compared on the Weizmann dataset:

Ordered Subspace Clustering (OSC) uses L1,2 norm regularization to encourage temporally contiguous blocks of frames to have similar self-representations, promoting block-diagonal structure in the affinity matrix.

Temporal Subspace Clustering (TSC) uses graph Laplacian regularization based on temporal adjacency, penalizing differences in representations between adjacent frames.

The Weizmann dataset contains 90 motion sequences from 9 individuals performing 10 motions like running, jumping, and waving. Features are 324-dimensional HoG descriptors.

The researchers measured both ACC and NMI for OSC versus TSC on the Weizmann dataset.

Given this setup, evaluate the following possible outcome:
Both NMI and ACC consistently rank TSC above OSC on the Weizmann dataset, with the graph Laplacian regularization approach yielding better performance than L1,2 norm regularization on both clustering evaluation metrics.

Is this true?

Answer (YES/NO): NO